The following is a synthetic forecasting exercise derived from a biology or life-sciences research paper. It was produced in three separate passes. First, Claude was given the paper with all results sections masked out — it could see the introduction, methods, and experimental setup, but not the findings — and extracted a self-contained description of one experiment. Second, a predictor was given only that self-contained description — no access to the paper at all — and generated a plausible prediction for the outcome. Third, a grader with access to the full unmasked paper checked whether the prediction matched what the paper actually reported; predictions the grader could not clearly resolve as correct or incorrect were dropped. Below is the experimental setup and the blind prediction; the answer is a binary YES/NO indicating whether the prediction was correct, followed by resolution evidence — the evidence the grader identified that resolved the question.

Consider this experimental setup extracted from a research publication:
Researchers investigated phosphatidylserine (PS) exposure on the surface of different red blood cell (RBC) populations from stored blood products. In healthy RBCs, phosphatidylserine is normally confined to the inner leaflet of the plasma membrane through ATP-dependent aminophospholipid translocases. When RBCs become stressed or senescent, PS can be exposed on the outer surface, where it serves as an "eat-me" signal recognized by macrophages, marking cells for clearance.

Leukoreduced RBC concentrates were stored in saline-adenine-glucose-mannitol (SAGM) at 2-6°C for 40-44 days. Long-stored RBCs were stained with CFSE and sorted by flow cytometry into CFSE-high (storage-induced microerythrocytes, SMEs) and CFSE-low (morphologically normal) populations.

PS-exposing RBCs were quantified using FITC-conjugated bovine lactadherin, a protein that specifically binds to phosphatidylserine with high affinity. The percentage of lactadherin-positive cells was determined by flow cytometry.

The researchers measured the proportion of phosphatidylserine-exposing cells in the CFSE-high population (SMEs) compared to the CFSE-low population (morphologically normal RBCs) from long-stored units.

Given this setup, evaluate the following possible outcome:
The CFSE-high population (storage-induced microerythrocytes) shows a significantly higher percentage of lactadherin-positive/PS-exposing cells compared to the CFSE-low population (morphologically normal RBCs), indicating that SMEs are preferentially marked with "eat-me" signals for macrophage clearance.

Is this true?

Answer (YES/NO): YES